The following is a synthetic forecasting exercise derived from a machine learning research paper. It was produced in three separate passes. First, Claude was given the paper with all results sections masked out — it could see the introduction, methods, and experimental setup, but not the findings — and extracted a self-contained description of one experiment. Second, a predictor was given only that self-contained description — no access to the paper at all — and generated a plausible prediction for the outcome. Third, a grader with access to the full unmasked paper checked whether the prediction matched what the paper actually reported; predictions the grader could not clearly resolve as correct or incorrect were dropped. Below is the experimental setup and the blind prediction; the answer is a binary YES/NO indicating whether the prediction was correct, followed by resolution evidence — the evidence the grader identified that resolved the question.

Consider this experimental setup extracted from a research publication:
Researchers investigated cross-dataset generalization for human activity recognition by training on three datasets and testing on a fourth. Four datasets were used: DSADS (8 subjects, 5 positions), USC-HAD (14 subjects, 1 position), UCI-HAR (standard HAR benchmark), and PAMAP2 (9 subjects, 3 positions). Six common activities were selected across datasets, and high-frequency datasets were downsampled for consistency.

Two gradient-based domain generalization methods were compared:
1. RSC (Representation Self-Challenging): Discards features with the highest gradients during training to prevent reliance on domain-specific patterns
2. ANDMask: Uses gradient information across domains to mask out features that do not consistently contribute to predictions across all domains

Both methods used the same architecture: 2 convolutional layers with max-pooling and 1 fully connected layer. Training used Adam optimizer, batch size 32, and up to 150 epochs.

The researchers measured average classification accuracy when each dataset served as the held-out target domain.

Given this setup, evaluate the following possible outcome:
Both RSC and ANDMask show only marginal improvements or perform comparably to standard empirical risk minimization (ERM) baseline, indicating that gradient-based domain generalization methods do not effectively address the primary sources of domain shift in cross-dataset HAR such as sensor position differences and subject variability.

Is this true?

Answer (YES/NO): NO